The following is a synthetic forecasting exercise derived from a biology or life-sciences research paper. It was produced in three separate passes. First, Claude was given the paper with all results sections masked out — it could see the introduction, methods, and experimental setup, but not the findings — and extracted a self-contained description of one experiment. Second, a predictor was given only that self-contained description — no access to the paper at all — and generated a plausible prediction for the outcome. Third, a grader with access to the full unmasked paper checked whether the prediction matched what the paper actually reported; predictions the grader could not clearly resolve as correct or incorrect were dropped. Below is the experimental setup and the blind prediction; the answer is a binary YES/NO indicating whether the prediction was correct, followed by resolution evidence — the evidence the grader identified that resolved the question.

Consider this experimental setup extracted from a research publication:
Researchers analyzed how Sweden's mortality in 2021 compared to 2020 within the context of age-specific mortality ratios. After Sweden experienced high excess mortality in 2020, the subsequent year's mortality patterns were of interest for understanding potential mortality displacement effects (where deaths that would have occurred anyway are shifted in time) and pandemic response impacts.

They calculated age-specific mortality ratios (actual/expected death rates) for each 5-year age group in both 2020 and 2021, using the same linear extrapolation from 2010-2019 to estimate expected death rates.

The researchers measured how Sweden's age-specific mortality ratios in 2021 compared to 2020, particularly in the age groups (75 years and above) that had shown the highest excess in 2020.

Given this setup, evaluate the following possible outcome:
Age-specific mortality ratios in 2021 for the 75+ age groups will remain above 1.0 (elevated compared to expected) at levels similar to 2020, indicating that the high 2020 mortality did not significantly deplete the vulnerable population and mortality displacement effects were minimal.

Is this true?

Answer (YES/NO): NO